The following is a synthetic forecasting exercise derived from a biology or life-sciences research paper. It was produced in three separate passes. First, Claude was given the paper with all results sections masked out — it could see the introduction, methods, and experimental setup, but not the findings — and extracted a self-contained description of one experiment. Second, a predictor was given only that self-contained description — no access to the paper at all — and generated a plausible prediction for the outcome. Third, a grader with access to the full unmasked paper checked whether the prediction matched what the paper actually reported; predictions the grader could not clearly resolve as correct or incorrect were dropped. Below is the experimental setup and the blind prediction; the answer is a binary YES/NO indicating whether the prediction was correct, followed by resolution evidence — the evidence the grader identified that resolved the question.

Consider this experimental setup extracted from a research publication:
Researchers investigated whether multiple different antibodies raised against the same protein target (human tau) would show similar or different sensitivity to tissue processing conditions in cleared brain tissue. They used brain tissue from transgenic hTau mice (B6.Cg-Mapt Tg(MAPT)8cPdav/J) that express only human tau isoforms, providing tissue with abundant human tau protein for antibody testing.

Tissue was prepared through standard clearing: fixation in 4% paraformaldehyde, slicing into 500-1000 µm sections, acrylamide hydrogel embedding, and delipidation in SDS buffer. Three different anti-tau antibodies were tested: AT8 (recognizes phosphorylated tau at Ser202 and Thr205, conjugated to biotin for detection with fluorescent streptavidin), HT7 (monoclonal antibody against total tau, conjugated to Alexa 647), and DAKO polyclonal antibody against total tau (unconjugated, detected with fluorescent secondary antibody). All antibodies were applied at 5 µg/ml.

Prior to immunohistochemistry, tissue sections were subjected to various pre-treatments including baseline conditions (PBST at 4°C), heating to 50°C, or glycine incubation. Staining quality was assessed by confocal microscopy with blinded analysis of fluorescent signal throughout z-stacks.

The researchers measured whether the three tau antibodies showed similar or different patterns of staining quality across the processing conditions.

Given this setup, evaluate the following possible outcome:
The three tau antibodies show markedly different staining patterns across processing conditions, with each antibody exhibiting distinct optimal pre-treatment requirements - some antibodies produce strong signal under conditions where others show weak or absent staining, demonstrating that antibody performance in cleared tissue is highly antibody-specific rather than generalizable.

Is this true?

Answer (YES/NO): NO